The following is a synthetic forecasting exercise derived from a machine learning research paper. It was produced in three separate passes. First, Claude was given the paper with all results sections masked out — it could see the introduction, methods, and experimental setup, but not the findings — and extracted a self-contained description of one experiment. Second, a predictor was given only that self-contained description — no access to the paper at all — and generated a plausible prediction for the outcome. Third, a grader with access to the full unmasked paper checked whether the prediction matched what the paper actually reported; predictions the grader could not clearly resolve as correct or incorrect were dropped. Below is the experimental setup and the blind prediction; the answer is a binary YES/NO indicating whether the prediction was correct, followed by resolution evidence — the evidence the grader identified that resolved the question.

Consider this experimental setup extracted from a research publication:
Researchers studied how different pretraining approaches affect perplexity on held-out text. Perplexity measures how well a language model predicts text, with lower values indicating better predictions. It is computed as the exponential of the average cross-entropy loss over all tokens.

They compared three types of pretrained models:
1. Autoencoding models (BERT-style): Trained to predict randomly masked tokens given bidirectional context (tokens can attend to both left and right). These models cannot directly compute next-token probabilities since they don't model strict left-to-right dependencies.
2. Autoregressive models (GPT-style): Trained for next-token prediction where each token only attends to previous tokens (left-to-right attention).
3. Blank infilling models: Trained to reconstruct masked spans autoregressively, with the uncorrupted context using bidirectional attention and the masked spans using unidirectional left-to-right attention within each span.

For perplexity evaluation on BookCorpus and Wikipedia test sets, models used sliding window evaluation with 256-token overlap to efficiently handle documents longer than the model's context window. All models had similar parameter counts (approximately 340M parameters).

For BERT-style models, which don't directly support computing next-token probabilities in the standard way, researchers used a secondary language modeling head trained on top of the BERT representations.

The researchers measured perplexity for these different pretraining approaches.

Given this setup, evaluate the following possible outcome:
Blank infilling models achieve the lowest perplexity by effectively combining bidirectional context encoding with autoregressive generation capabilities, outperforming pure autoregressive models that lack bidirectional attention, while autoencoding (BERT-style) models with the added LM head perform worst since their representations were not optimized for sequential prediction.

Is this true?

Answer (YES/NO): NO